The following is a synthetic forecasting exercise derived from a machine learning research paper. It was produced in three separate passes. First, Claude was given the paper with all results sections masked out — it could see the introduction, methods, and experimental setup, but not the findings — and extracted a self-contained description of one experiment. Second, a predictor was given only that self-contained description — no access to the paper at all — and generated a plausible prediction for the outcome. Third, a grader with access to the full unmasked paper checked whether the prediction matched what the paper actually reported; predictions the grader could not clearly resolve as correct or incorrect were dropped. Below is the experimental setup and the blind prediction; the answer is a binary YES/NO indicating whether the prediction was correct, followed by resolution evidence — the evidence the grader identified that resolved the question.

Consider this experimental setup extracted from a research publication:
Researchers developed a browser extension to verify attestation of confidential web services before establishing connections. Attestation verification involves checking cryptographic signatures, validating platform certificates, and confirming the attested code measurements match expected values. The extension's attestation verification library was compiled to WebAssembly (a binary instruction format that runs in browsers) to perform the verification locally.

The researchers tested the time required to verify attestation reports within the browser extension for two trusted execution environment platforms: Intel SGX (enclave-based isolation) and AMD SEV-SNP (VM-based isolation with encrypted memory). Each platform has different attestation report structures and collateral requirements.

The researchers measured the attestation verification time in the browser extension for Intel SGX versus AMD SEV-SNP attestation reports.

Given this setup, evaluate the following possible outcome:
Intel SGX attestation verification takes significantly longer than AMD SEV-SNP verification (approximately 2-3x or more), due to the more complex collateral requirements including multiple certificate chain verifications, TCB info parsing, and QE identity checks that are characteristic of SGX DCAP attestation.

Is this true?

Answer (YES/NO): YES